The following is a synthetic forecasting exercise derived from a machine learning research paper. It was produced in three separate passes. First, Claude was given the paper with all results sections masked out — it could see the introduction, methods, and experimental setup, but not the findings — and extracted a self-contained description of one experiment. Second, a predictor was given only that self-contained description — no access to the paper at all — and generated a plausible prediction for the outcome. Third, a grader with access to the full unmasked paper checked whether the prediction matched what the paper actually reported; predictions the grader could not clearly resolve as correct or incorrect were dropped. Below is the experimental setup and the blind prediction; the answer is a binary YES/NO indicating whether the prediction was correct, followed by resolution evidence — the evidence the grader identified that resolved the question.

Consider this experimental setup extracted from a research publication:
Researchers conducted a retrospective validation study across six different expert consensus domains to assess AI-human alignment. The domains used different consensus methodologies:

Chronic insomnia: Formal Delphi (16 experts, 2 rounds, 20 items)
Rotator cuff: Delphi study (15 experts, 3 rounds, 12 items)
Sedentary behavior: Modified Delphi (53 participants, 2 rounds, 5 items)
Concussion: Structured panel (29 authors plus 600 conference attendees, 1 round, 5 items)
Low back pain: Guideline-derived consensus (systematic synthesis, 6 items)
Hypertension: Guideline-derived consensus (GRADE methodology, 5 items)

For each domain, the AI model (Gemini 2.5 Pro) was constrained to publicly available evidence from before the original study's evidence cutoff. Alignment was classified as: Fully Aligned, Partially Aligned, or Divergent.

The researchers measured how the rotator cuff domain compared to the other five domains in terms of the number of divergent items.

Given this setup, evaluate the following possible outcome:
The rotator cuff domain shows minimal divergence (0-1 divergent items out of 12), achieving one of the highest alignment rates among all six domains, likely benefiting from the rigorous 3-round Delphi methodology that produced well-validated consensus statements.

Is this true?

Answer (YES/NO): NO